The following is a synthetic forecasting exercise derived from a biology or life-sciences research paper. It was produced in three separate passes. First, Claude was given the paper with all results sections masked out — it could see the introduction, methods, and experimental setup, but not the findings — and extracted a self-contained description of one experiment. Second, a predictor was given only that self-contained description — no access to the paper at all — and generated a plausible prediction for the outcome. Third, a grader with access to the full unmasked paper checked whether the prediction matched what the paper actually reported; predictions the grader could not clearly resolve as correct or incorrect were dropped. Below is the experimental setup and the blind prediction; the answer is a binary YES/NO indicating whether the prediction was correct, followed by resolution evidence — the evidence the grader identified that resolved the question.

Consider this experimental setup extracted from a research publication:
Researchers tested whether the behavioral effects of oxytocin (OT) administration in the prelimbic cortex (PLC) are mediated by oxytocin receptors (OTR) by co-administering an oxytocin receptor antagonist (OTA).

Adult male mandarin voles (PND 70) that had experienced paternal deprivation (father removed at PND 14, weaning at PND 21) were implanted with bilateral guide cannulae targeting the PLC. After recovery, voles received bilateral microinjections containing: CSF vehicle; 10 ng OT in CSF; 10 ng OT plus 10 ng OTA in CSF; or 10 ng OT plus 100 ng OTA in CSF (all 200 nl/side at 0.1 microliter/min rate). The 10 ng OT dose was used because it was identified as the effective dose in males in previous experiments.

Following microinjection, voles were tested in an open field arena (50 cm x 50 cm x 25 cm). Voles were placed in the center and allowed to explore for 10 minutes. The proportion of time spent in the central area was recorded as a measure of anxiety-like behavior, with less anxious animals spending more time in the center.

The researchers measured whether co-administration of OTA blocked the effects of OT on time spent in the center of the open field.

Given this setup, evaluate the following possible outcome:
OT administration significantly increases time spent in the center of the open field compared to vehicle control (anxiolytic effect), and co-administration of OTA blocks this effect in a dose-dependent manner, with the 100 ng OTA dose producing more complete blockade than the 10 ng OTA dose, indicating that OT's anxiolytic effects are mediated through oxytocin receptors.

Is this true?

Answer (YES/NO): YES